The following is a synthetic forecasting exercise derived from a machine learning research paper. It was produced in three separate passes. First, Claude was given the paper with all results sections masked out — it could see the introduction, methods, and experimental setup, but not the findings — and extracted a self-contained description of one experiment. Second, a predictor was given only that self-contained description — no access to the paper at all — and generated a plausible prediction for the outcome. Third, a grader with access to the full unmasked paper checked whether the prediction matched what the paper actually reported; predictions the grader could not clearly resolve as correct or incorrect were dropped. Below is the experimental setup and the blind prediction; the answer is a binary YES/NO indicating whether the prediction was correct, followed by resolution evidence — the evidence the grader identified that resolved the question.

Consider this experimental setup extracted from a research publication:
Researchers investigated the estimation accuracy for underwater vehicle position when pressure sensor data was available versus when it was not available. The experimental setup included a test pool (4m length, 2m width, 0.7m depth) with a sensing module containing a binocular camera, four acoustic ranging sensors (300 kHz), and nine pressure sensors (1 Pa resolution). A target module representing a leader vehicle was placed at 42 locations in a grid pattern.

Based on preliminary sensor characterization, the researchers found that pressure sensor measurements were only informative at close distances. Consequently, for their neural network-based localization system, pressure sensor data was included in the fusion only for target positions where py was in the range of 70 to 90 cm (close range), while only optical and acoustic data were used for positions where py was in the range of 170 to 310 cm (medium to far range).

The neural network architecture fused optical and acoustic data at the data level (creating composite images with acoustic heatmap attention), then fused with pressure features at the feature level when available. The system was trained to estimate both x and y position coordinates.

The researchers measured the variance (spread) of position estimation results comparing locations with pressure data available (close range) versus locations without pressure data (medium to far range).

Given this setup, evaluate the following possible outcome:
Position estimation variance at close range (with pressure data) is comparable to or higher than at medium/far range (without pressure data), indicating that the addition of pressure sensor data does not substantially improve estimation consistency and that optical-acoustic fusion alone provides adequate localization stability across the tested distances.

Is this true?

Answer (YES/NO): NO